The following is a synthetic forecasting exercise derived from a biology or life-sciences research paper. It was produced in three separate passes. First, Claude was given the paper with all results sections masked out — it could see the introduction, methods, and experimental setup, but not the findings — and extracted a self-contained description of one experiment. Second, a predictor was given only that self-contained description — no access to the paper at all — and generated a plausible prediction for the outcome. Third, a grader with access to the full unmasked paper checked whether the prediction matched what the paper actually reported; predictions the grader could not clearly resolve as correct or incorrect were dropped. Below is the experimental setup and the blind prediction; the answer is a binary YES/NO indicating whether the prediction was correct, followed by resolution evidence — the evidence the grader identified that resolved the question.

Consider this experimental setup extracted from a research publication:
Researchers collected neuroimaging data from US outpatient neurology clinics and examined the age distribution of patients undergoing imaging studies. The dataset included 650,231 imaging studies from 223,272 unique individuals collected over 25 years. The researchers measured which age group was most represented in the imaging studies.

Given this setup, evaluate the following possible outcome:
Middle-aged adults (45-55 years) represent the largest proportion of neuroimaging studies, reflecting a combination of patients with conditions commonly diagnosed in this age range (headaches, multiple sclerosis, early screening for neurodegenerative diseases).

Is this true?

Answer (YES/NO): NO